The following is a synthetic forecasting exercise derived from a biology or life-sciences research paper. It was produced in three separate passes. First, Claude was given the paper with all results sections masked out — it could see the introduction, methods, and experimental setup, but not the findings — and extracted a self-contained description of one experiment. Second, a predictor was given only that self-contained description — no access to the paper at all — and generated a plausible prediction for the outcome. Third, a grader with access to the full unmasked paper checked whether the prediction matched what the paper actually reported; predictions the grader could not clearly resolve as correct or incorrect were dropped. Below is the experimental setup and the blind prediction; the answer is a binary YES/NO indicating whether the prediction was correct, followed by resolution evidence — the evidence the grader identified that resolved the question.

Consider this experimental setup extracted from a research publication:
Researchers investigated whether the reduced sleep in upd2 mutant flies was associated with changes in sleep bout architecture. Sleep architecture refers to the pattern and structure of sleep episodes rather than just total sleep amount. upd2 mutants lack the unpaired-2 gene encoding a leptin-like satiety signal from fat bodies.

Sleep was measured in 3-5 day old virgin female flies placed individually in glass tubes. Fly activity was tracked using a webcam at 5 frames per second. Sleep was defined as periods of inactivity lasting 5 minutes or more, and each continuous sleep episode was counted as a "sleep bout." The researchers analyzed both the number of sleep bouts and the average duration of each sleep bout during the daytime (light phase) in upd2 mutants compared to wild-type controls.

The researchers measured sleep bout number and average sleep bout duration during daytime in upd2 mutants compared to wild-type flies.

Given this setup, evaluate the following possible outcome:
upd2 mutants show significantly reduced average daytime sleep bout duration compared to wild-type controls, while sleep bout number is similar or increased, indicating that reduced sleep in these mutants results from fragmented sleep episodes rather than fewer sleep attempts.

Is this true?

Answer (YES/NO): NO